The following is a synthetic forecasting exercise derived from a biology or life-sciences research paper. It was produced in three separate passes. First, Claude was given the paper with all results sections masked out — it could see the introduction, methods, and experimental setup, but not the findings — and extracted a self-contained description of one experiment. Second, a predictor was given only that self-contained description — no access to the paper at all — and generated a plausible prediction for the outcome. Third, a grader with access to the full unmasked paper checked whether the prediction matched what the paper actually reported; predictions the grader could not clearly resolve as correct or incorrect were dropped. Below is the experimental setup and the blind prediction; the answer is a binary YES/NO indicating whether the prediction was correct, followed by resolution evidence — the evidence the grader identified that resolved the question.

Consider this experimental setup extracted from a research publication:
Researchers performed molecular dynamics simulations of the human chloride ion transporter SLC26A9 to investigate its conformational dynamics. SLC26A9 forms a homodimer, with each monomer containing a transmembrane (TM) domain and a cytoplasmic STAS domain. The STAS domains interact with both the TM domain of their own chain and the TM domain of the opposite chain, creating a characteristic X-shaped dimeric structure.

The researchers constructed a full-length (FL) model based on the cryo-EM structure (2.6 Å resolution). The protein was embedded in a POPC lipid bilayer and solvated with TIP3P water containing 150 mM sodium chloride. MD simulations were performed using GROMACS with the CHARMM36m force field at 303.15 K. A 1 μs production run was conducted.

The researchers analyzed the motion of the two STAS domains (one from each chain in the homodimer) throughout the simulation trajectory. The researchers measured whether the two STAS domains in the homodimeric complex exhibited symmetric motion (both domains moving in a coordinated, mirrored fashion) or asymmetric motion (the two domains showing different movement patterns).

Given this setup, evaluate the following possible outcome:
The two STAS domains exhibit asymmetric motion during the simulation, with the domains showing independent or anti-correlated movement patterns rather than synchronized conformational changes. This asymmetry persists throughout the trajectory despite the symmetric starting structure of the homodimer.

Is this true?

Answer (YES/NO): NO